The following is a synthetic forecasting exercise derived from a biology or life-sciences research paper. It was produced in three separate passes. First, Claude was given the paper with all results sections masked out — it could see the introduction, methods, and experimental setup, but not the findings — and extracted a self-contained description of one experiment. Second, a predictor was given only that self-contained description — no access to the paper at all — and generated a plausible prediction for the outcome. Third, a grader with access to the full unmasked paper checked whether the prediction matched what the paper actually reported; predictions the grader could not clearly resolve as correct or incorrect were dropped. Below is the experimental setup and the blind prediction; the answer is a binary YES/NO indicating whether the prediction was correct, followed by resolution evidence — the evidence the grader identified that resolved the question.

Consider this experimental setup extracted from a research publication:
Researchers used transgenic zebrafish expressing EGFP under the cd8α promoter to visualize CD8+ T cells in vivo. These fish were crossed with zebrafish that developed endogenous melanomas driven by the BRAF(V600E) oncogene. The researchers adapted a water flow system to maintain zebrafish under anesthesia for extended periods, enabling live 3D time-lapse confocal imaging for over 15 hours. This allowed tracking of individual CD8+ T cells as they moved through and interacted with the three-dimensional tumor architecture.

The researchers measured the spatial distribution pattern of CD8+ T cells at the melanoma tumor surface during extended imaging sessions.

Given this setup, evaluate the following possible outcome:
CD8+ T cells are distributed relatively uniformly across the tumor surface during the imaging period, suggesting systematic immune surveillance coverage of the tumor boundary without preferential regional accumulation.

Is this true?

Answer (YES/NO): NO